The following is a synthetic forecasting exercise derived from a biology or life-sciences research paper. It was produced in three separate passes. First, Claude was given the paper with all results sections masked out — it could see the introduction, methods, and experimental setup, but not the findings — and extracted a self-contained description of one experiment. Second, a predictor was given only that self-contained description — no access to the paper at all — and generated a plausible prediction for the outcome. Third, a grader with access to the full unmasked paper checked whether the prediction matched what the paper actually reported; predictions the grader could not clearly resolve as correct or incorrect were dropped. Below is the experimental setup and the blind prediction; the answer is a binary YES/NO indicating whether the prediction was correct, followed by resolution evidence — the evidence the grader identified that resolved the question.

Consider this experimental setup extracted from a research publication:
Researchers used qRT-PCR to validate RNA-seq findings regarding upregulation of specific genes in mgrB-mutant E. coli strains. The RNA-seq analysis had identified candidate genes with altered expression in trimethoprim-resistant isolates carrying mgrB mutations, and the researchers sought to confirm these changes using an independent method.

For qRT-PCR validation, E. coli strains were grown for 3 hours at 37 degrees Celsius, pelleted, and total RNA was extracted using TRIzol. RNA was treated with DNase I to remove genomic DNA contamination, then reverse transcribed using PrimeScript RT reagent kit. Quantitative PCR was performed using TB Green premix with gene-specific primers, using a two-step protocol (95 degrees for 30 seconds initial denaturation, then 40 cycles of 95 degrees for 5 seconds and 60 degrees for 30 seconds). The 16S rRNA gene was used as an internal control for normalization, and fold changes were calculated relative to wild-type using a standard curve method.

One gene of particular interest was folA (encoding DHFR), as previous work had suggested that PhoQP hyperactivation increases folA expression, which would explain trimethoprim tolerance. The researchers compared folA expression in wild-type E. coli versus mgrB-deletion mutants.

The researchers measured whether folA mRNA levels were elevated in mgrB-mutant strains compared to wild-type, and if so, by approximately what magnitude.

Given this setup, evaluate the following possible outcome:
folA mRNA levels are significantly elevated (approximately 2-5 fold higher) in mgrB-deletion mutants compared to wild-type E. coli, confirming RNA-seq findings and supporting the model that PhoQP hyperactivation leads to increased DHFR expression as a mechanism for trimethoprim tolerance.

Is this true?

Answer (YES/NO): YES